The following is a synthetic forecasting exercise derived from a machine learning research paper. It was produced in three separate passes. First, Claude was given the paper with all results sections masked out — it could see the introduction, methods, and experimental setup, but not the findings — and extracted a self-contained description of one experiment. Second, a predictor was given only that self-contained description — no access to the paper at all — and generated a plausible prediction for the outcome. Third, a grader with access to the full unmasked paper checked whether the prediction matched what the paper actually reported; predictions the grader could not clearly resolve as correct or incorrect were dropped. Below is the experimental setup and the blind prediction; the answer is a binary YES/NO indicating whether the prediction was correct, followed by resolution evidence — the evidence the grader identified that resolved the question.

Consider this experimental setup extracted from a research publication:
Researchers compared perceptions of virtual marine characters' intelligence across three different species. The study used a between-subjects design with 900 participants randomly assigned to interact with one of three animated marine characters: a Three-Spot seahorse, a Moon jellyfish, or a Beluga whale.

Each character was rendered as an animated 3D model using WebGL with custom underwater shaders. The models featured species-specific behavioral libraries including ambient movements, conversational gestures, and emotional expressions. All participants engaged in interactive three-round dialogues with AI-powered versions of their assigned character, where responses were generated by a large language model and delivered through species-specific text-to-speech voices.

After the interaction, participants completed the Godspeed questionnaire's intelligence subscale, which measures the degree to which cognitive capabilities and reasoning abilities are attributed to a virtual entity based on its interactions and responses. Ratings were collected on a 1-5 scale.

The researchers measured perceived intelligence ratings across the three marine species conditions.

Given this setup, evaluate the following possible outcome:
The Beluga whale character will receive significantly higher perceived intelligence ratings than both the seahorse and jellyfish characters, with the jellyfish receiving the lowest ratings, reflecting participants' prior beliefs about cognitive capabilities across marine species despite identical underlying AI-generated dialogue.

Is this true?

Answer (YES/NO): NO